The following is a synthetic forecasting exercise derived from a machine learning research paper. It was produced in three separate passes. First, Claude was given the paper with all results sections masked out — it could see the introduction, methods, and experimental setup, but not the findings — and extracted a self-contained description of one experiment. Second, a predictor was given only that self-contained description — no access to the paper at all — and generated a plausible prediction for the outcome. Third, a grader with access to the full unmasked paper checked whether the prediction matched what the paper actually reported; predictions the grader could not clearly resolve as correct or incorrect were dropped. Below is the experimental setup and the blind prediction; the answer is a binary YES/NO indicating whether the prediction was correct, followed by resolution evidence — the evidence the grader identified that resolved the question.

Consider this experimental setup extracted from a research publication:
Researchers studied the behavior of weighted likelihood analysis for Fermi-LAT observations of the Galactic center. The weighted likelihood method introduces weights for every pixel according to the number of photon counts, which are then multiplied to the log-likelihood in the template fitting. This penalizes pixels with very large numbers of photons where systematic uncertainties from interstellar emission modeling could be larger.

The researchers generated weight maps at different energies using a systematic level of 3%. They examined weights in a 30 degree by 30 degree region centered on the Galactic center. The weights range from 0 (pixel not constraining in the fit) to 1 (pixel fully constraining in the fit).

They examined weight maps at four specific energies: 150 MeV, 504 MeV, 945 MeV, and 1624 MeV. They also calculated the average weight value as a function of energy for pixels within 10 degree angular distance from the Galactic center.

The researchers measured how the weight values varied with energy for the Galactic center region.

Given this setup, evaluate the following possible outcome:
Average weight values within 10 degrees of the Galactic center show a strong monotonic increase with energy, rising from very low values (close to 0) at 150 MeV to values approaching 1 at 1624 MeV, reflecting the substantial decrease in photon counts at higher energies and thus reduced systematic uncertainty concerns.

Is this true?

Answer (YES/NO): YES